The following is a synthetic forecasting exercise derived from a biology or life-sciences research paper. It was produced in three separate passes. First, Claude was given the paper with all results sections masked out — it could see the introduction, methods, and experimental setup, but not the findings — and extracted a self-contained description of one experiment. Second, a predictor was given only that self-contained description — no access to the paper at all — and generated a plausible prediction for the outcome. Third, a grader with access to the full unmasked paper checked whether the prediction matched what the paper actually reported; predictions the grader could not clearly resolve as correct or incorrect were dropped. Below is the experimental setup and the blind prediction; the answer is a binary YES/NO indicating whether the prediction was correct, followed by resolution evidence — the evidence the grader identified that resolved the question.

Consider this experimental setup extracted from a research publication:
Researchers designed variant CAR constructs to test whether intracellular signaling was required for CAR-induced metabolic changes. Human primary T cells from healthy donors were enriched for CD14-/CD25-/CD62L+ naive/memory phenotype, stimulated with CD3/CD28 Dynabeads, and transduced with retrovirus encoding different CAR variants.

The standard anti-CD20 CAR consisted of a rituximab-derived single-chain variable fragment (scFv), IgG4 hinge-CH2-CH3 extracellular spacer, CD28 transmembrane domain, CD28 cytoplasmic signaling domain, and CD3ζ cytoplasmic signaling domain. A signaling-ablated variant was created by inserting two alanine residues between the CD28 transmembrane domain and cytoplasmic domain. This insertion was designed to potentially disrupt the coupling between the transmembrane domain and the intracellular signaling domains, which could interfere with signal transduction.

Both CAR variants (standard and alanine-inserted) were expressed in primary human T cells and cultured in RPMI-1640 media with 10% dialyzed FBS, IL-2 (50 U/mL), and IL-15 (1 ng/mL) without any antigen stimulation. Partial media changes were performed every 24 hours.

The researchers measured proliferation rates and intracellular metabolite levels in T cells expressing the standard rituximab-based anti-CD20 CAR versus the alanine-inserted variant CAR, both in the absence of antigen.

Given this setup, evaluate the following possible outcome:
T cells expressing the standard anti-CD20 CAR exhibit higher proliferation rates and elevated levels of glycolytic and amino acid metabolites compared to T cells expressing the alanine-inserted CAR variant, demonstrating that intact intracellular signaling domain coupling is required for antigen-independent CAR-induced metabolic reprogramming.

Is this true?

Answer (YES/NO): NO